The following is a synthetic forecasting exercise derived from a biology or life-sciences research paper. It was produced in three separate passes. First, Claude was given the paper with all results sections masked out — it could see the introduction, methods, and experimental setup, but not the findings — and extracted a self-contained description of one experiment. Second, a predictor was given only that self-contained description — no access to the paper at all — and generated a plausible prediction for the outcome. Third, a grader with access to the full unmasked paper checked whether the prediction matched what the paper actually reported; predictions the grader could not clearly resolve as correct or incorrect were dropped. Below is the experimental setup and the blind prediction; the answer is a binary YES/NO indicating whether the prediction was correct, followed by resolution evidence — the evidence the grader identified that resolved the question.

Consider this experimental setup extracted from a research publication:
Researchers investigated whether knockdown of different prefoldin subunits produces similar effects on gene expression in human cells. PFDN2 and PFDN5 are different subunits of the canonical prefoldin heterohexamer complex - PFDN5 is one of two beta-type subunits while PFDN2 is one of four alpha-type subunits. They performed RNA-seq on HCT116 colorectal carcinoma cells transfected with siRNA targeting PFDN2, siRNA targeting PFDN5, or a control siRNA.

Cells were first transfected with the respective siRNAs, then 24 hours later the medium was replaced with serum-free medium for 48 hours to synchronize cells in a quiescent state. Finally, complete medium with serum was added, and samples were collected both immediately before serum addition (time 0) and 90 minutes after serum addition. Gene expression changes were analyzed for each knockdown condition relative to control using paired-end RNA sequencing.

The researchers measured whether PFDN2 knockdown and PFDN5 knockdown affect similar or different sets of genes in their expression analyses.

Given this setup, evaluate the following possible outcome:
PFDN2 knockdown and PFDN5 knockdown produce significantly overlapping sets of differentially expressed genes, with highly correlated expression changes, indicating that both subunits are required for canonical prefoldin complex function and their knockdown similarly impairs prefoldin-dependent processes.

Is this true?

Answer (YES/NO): YES